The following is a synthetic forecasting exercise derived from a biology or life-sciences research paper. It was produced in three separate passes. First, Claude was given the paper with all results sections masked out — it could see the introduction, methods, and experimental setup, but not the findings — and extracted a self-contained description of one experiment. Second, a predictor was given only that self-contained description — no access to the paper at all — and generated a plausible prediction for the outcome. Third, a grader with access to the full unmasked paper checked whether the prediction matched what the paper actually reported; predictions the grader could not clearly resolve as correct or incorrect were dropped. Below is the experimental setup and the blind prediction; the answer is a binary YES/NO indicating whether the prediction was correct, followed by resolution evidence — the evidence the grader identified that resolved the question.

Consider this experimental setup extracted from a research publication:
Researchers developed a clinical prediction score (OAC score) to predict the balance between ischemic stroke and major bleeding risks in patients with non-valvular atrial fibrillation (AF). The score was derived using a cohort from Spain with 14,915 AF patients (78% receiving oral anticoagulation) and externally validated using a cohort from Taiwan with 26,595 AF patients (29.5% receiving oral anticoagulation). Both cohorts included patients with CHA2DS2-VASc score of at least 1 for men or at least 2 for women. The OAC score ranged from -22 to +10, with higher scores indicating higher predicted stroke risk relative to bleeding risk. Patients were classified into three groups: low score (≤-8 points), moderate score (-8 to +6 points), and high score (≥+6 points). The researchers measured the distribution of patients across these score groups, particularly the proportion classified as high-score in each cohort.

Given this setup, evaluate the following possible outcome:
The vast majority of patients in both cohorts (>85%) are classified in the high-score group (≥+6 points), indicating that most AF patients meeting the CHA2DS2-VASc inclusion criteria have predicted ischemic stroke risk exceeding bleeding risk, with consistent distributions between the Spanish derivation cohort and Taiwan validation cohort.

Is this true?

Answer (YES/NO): NO